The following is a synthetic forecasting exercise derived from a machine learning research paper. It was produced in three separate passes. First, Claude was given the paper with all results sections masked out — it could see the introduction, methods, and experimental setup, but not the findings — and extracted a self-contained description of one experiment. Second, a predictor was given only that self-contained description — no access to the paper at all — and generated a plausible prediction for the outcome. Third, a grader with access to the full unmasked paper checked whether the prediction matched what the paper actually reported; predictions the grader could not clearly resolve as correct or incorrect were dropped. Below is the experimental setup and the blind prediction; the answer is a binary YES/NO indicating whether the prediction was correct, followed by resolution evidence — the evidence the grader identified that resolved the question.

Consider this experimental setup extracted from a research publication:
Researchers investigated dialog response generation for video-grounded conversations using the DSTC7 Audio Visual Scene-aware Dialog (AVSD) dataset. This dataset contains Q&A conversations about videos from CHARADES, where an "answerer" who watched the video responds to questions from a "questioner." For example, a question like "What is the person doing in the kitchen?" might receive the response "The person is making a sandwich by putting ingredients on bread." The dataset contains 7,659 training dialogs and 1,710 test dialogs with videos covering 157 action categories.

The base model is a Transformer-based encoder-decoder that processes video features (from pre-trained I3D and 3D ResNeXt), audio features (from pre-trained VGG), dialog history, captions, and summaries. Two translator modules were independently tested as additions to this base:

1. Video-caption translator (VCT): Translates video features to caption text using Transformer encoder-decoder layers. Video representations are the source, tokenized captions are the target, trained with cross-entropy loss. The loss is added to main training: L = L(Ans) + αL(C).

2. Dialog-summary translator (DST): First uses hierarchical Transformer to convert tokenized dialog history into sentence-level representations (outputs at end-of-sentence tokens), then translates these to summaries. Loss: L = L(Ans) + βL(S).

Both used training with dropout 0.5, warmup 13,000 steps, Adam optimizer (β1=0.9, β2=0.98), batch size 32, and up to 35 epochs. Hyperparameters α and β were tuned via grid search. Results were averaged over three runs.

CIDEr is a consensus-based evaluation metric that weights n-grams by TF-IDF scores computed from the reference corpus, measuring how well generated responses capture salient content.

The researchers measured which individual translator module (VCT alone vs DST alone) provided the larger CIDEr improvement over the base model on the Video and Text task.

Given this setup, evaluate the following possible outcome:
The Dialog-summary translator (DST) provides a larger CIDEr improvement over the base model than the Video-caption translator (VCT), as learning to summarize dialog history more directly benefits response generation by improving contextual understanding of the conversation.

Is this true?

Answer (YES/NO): YES